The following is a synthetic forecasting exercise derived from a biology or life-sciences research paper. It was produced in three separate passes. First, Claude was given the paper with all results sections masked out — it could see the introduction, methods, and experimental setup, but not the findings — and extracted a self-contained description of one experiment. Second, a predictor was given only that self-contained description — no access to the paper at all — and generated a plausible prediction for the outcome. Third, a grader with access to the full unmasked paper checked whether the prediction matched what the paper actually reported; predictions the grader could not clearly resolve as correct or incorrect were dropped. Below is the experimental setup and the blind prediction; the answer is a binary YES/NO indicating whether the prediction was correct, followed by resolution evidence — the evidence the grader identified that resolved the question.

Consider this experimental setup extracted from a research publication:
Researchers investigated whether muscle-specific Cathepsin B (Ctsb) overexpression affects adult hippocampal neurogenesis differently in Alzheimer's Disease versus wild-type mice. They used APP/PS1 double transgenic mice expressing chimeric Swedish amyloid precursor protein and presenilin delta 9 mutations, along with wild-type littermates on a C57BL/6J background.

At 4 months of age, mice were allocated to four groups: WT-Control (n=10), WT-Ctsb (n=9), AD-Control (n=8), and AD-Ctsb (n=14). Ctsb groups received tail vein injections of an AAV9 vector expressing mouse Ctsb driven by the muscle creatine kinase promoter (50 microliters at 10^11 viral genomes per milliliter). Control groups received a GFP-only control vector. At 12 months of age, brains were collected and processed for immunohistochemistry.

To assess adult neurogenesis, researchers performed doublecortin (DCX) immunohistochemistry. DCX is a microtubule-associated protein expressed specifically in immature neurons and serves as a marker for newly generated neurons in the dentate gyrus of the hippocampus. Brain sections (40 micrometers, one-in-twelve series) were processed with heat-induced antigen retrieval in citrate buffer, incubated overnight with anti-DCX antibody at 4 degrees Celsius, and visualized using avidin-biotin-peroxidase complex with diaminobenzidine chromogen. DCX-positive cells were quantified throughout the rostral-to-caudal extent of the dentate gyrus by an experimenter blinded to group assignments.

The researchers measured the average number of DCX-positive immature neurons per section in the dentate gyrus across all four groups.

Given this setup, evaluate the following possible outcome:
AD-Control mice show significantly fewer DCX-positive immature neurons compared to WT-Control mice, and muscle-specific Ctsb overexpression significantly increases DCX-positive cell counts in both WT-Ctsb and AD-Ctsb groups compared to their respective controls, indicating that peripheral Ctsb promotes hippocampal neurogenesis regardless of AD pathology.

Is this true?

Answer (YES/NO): NO